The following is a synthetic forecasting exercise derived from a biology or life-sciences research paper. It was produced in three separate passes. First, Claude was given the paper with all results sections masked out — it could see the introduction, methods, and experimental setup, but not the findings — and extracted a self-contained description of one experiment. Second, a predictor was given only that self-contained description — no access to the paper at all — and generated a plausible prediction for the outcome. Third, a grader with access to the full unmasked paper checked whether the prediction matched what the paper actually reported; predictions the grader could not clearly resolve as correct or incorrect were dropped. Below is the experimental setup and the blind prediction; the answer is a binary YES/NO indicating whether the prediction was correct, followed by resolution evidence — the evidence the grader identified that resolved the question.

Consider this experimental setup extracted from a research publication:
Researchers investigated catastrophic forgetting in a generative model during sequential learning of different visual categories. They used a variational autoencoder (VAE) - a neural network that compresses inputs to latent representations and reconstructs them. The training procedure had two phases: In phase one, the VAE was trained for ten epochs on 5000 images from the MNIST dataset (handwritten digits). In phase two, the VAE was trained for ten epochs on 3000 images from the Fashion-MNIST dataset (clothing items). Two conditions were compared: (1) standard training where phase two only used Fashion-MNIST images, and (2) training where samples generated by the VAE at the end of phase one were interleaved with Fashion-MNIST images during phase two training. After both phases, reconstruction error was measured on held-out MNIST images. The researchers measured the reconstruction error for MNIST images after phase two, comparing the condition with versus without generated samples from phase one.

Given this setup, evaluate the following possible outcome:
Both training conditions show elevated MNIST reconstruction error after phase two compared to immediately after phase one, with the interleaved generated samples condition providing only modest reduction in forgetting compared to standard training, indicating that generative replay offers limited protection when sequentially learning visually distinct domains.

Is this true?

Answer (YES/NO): NO